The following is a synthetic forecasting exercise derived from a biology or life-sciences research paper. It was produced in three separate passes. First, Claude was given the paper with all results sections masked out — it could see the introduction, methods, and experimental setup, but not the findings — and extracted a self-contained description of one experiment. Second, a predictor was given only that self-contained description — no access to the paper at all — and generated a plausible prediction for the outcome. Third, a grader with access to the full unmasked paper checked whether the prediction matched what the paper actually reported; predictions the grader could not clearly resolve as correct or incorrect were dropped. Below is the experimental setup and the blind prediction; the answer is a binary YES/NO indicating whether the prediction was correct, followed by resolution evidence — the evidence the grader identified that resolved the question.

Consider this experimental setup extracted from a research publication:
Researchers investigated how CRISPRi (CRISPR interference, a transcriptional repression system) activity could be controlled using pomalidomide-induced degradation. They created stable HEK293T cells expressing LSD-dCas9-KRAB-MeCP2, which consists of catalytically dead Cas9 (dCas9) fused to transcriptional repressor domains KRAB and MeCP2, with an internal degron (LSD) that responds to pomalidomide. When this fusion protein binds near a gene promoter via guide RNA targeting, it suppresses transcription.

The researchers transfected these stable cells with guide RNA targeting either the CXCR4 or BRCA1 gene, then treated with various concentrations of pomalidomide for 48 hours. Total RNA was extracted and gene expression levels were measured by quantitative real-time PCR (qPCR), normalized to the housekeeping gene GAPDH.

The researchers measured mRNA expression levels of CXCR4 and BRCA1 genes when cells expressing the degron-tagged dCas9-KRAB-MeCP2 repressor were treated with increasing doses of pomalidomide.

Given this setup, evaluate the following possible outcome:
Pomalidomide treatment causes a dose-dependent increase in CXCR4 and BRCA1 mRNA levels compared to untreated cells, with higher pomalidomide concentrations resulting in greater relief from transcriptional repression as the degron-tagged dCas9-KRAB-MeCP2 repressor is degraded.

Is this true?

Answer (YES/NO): YES